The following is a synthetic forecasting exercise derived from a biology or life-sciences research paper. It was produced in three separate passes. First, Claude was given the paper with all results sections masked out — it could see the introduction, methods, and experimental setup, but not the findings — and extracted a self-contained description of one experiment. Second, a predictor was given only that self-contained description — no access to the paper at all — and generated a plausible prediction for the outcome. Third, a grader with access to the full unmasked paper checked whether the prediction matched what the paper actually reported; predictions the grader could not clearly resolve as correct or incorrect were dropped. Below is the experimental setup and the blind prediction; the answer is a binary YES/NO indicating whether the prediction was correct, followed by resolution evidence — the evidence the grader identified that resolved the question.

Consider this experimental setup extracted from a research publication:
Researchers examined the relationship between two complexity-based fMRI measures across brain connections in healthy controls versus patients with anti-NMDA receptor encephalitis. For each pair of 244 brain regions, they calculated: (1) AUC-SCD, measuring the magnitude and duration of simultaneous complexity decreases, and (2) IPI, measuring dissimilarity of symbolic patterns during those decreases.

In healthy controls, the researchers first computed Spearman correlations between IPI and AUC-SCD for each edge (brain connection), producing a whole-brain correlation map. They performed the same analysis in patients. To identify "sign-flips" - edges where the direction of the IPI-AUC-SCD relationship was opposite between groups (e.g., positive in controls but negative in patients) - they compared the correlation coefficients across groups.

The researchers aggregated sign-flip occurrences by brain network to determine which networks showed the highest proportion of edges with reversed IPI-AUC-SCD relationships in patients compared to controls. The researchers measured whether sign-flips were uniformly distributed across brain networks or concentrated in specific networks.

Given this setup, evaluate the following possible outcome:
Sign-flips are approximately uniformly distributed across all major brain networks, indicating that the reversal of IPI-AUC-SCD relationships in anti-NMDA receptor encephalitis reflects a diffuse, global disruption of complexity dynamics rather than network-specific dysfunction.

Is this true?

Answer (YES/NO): NO